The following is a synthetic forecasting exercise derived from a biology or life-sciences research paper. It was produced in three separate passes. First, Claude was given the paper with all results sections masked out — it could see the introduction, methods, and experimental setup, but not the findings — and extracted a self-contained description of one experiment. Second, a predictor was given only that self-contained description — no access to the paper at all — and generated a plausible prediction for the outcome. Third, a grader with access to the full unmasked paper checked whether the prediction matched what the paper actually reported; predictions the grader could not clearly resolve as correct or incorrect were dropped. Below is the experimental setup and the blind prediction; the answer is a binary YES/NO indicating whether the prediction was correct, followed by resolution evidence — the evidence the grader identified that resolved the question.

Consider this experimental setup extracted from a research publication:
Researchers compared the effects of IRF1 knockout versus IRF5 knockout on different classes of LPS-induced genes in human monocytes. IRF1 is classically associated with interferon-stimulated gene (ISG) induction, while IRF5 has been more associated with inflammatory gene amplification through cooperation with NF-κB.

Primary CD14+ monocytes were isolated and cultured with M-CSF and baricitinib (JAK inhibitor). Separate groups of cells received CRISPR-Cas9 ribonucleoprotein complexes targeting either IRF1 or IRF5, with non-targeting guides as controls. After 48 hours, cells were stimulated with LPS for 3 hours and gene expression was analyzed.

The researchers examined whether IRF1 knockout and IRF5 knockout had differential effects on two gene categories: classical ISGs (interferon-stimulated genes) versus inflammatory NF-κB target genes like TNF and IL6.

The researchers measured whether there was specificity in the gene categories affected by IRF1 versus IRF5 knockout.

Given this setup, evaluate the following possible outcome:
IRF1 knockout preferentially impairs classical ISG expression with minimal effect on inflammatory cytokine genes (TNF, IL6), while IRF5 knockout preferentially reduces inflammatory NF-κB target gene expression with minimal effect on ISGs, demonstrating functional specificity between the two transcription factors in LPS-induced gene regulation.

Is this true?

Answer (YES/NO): NO